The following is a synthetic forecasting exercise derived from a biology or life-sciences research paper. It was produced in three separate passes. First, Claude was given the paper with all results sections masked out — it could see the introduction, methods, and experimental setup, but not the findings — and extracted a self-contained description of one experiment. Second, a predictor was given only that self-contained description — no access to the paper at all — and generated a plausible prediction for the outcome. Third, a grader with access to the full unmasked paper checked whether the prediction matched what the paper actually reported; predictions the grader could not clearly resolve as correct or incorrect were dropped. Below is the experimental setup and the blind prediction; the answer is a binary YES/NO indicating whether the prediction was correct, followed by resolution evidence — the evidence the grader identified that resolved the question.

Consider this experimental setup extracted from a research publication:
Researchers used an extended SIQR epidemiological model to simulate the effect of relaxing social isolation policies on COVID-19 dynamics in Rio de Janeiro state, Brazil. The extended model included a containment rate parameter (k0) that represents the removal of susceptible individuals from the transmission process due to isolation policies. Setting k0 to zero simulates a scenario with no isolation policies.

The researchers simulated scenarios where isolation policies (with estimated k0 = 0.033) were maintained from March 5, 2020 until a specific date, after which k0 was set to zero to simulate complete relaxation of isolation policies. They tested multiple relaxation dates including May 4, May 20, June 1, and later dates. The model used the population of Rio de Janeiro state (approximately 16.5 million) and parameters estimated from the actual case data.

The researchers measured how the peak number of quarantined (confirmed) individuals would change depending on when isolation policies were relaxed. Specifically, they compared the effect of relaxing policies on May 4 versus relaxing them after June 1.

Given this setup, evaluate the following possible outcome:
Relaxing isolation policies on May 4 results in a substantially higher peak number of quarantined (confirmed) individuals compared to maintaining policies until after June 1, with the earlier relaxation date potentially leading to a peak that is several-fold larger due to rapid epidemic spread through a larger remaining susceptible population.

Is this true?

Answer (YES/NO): YES